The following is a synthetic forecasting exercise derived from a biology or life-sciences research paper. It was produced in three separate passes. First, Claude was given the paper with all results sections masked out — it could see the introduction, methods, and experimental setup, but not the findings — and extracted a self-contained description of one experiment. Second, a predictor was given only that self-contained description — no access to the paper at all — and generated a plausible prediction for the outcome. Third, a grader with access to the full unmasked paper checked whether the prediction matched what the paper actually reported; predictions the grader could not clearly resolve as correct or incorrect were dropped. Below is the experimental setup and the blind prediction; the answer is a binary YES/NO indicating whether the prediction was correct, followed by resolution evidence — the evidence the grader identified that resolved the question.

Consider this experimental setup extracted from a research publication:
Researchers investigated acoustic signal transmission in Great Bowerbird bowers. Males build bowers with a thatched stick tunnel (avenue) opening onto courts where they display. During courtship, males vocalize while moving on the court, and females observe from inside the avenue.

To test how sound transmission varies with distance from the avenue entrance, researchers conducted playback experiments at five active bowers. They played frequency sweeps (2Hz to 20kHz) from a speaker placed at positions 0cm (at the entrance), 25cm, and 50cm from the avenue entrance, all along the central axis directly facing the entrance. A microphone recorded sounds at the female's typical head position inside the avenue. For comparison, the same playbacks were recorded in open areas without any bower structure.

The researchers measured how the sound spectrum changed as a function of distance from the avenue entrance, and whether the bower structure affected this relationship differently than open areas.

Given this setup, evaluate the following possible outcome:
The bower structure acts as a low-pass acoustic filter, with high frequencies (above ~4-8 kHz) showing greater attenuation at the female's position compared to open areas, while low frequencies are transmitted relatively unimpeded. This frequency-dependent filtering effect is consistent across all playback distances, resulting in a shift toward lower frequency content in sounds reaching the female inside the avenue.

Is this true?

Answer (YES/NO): NO